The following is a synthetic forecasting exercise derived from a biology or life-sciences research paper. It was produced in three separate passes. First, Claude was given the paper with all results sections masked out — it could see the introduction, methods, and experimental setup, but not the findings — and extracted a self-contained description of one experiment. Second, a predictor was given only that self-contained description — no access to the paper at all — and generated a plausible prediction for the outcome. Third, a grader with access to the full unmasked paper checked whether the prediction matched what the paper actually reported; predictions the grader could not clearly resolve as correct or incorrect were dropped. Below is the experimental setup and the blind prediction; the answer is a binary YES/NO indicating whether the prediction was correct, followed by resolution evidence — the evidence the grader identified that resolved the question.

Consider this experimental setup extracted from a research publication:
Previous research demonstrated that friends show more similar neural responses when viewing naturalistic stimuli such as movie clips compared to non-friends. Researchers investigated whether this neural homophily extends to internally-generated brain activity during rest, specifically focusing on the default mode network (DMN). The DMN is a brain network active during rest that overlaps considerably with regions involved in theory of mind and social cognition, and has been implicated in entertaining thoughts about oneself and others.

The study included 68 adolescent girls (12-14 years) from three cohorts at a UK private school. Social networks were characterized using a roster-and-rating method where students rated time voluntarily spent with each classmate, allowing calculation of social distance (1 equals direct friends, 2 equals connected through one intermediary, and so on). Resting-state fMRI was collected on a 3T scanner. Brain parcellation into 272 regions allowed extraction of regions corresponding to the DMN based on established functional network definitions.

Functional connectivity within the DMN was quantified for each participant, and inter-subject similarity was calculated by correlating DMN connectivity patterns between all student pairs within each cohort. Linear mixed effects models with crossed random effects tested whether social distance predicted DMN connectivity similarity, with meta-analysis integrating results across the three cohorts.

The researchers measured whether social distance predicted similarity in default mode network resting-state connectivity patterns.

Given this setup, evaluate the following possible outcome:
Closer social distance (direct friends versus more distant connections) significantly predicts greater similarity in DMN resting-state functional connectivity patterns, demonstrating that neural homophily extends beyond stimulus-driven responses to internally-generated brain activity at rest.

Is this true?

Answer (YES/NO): NO